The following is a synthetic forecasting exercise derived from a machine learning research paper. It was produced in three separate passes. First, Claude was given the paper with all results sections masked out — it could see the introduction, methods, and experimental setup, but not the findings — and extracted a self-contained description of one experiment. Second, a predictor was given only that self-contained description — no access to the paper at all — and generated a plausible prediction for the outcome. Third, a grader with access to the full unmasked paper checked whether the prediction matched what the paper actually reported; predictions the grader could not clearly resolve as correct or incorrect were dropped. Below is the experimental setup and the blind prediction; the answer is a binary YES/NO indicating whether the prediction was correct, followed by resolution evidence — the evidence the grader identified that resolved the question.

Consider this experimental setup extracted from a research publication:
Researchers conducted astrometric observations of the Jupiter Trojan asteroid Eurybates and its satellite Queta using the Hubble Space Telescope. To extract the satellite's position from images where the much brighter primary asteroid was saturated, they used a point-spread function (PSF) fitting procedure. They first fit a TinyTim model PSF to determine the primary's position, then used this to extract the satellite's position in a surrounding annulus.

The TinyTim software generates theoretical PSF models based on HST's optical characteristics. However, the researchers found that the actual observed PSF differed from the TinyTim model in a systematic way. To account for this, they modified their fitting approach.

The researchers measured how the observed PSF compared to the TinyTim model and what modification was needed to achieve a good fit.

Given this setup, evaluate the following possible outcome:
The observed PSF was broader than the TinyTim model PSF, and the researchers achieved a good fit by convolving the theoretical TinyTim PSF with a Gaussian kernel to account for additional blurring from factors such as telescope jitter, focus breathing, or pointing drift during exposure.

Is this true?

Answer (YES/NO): YES